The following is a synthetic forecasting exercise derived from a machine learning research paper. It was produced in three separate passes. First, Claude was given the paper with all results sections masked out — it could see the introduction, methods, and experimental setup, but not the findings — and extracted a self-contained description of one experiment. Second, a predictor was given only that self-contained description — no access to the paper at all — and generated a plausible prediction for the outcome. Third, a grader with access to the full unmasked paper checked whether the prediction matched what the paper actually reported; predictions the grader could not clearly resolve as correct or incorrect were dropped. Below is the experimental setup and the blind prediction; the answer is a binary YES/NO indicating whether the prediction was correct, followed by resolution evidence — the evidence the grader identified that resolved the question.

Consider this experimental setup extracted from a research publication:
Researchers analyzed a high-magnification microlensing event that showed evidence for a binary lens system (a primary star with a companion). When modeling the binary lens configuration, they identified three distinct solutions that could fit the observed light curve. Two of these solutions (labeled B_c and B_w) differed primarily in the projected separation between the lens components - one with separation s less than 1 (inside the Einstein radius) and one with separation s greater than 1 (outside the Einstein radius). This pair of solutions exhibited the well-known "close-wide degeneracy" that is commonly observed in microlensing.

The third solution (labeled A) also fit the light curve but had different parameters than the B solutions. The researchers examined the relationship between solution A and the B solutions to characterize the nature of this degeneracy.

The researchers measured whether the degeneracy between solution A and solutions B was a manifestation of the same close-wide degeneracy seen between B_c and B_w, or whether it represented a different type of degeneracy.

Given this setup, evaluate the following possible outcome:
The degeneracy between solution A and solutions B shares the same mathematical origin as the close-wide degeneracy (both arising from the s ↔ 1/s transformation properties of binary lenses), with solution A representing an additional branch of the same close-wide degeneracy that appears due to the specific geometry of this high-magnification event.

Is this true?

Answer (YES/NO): NO